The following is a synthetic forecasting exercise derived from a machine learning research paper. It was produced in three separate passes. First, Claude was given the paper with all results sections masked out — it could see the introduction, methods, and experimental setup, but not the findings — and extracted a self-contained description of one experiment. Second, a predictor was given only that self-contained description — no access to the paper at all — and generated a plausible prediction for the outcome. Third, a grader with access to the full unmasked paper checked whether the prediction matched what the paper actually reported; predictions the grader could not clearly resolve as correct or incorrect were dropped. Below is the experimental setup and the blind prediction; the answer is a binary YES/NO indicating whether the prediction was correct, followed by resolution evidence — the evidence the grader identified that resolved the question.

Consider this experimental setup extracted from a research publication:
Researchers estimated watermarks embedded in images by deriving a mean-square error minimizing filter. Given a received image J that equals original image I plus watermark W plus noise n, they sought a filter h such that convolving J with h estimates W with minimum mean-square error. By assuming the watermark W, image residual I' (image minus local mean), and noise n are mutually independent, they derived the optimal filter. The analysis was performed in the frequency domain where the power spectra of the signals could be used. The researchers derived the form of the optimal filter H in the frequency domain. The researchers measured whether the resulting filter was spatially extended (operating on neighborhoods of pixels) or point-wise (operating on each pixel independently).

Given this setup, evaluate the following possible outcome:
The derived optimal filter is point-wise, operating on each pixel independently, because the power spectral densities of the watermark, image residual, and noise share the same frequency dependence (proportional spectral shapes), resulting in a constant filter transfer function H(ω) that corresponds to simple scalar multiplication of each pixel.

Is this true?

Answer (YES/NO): YES